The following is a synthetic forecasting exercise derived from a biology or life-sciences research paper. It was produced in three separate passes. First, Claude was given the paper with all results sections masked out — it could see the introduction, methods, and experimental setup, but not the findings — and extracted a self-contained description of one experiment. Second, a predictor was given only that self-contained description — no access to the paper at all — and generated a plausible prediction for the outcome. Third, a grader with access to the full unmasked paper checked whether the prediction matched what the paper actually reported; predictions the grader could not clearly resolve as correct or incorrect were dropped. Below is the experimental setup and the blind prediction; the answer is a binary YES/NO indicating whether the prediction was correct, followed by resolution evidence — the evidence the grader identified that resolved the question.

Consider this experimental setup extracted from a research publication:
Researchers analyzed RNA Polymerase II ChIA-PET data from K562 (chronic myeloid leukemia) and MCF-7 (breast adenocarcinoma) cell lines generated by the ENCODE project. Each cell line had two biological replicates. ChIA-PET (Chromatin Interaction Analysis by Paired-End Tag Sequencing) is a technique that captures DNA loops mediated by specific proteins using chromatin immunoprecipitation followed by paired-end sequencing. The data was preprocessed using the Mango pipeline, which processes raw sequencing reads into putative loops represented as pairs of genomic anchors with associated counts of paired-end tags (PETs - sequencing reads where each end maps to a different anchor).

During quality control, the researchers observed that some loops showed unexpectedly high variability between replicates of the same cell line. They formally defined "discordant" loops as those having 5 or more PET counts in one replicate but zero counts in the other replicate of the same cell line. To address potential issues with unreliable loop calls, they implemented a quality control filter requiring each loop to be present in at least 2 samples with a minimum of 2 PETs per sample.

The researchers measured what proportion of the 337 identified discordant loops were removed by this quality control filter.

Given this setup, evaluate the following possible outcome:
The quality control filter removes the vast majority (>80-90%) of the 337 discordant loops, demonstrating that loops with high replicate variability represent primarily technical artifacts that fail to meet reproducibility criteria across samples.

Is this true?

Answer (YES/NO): NO